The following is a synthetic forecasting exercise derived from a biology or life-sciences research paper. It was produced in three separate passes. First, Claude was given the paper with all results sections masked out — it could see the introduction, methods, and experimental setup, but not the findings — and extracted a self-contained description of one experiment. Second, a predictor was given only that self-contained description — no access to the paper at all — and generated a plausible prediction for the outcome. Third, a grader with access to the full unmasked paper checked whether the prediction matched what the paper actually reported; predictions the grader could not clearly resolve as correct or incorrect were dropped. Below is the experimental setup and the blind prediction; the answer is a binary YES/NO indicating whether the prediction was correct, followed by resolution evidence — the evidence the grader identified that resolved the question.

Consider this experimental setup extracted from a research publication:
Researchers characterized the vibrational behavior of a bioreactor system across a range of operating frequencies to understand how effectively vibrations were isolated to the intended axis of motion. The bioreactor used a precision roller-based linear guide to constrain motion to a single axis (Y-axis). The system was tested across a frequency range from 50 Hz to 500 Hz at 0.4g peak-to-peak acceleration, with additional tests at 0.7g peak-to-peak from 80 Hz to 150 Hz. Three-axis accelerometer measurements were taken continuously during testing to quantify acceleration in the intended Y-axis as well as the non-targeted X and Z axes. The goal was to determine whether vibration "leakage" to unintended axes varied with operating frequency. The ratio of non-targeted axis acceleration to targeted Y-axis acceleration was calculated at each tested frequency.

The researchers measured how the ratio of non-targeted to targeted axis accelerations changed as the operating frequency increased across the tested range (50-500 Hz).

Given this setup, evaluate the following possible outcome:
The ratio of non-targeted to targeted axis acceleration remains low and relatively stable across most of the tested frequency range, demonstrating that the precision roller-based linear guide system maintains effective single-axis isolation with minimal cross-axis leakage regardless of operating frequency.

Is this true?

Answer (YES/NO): NO